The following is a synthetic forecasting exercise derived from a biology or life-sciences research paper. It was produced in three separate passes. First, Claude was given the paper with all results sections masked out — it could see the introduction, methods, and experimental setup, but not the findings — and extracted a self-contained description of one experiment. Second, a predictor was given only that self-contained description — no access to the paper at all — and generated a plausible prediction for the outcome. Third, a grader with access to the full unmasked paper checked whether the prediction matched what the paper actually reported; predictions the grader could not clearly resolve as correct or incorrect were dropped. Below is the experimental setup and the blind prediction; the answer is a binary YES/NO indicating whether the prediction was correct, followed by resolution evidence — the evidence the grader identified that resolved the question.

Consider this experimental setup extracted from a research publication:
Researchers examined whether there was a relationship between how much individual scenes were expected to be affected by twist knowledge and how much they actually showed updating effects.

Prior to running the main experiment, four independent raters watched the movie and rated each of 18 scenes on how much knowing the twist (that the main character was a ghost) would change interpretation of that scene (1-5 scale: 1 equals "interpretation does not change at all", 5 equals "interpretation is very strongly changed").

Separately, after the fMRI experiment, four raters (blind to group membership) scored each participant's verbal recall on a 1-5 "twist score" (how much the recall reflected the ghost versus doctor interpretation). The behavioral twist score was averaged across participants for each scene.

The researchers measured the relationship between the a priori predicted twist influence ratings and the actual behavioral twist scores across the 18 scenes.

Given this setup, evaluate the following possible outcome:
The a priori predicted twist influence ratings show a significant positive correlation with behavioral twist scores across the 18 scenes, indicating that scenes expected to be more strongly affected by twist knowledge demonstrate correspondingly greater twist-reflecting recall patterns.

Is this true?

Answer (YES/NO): YES